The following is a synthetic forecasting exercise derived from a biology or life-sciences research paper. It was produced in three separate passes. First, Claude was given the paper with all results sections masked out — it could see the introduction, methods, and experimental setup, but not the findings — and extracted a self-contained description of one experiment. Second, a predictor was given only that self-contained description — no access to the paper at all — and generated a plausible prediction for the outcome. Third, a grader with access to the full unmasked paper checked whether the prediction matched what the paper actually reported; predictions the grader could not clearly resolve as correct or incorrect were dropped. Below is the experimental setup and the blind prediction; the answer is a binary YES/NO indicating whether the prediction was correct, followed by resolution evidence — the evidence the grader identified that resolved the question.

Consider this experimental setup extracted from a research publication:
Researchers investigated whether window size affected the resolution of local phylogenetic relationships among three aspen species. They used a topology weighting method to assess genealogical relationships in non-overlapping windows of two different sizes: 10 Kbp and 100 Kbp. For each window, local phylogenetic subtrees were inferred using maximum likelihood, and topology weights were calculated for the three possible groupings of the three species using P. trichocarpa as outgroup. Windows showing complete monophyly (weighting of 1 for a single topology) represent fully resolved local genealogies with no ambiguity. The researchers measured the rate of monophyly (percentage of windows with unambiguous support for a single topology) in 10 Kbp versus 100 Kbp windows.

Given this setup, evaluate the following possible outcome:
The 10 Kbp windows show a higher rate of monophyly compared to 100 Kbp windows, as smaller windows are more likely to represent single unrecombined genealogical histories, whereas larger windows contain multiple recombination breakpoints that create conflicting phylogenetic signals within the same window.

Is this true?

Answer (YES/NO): NO